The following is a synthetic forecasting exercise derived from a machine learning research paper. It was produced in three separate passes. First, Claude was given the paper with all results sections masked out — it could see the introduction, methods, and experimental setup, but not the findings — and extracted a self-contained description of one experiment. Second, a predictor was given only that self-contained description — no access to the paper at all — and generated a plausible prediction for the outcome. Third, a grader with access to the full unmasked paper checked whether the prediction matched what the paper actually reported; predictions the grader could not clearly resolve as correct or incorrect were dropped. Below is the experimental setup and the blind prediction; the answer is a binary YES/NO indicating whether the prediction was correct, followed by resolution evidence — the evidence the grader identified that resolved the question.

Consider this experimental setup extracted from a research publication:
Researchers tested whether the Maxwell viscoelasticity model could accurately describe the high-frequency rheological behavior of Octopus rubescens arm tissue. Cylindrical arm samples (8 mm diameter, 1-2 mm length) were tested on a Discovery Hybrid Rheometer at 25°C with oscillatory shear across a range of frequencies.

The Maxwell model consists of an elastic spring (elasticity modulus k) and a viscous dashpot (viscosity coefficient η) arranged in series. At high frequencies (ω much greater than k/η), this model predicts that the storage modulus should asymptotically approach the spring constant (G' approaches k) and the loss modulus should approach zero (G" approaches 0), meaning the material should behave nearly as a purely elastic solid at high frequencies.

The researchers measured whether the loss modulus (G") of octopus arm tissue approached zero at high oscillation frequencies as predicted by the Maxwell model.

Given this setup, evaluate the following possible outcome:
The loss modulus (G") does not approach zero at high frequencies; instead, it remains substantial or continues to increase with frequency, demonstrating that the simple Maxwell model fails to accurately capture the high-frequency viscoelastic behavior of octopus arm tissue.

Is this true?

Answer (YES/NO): YES